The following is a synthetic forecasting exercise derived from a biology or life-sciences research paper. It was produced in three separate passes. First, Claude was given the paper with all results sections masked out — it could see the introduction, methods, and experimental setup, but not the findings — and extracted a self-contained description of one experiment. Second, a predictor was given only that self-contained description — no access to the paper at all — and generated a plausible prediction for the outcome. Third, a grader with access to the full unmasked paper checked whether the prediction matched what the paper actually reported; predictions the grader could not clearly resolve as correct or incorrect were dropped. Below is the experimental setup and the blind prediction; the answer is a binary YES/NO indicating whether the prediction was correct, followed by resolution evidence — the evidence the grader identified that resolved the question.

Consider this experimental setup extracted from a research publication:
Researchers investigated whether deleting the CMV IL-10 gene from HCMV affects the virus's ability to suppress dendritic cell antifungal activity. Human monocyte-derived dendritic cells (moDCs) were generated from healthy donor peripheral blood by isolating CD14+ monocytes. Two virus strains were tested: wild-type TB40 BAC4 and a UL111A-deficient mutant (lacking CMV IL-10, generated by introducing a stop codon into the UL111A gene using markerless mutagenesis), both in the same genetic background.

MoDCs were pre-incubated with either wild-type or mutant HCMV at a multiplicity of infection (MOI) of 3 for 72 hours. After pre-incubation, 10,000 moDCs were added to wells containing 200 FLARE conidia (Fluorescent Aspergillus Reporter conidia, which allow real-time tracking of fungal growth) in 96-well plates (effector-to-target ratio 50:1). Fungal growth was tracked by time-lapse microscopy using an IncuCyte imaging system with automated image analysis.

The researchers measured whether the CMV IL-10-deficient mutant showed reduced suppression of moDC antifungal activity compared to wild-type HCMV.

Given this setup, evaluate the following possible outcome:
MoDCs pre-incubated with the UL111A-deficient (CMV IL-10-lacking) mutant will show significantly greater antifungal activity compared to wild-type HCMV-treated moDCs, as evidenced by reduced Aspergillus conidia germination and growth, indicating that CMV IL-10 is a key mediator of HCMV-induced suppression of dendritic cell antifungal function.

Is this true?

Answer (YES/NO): NO